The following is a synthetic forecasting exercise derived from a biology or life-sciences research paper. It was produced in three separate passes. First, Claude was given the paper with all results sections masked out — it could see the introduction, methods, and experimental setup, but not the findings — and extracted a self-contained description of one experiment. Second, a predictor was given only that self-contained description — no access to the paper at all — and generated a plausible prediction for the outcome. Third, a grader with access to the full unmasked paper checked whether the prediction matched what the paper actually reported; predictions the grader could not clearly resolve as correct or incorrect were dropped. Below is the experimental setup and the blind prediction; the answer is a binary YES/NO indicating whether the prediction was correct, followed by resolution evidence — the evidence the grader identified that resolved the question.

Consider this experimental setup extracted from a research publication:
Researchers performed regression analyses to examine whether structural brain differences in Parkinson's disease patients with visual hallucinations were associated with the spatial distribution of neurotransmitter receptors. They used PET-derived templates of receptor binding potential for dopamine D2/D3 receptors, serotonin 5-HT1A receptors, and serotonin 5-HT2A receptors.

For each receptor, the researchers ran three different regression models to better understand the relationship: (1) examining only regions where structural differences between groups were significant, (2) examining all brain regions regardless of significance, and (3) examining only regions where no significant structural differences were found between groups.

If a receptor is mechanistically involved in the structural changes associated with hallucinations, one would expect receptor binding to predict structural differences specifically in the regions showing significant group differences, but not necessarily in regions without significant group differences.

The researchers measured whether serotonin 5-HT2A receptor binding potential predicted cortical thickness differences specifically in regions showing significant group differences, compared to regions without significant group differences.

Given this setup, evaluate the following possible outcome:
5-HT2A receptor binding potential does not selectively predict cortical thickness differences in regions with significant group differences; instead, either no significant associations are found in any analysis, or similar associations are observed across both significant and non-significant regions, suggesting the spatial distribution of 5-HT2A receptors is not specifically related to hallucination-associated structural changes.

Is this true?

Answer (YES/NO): NO